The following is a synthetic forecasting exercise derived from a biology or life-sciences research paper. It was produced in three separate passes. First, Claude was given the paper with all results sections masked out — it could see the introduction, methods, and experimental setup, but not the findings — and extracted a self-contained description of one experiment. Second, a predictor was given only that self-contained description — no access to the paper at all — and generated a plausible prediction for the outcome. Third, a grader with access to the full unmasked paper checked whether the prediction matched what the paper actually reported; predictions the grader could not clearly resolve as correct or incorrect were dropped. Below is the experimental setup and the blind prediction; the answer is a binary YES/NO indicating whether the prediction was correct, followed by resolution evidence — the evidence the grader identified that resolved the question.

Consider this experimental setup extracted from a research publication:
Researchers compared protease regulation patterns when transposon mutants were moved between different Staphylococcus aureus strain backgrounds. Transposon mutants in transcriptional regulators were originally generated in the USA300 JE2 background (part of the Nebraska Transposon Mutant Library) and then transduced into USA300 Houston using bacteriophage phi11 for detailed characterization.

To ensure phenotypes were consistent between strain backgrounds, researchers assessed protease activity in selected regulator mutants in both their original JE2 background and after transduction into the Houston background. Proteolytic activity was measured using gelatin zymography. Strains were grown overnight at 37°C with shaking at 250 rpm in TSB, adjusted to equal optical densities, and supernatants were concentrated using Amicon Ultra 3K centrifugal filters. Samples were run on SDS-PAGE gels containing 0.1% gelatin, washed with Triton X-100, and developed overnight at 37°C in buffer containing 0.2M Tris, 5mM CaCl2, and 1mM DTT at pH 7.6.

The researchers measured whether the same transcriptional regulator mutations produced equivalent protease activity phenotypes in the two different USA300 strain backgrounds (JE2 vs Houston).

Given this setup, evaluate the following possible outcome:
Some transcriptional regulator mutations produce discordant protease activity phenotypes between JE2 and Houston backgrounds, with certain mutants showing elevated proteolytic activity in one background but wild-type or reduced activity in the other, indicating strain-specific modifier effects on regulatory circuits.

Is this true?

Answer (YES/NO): NO